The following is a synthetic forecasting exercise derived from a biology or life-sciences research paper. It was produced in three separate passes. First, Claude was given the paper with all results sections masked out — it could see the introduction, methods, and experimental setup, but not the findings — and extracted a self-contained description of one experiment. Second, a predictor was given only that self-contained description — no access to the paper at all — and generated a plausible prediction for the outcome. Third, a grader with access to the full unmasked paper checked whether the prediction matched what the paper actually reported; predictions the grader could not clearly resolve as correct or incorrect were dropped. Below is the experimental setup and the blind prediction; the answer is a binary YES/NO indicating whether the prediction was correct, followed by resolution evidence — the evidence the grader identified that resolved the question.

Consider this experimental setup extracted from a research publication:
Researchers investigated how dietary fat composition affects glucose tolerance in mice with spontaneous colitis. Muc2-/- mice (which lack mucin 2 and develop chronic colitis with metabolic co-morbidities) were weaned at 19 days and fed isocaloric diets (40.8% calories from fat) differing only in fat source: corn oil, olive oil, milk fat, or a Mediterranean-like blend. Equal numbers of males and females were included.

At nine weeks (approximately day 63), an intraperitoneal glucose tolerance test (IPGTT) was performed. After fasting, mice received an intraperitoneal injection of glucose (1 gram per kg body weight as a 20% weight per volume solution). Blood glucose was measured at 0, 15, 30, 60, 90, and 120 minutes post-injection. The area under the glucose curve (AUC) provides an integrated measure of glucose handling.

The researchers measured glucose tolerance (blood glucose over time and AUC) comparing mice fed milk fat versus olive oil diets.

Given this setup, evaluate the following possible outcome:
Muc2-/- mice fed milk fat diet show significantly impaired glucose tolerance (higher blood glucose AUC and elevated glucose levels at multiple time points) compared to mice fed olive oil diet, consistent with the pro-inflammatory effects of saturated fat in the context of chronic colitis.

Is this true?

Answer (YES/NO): NO